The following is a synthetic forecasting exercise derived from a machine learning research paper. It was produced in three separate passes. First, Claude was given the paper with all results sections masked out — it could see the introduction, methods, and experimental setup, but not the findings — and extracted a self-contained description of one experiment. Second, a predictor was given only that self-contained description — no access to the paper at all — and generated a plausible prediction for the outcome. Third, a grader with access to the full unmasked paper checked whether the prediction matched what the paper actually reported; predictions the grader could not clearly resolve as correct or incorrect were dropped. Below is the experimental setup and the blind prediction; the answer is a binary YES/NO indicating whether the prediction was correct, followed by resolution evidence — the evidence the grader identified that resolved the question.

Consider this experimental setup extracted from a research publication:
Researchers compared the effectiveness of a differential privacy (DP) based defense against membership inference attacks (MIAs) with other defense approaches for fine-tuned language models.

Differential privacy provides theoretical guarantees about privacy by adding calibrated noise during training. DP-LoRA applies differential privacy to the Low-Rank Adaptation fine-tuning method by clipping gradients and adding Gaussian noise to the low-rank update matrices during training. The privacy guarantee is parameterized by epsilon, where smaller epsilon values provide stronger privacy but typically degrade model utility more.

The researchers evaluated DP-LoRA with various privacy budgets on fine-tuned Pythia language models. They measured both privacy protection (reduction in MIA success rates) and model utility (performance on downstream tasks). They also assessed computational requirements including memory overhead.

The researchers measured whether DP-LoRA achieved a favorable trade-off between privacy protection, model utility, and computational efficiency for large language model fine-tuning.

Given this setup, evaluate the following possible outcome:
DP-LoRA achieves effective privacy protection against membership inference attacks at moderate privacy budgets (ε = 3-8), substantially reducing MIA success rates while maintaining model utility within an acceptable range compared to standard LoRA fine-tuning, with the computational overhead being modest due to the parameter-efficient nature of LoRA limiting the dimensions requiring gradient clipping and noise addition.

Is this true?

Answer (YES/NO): NO